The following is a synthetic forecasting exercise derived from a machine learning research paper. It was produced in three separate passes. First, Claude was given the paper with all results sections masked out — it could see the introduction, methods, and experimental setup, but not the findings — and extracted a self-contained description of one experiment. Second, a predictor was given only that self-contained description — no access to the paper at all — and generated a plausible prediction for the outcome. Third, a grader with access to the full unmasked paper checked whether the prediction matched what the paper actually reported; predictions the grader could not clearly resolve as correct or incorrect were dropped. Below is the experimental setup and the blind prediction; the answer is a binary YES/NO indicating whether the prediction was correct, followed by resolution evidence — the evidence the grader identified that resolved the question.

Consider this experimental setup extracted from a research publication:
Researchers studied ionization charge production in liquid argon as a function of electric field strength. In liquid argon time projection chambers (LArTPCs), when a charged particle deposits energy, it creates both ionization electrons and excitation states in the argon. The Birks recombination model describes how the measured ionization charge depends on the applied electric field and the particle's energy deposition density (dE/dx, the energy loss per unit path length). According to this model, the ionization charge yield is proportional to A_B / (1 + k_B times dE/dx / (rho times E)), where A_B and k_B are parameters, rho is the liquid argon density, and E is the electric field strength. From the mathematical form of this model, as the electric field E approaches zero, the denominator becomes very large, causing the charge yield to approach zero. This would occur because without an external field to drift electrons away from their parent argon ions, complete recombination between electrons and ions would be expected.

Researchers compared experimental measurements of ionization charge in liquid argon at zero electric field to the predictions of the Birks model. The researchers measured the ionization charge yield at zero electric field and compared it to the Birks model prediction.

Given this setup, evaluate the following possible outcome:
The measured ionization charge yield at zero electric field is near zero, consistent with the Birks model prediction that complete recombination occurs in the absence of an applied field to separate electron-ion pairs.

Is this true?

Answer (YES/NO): NO